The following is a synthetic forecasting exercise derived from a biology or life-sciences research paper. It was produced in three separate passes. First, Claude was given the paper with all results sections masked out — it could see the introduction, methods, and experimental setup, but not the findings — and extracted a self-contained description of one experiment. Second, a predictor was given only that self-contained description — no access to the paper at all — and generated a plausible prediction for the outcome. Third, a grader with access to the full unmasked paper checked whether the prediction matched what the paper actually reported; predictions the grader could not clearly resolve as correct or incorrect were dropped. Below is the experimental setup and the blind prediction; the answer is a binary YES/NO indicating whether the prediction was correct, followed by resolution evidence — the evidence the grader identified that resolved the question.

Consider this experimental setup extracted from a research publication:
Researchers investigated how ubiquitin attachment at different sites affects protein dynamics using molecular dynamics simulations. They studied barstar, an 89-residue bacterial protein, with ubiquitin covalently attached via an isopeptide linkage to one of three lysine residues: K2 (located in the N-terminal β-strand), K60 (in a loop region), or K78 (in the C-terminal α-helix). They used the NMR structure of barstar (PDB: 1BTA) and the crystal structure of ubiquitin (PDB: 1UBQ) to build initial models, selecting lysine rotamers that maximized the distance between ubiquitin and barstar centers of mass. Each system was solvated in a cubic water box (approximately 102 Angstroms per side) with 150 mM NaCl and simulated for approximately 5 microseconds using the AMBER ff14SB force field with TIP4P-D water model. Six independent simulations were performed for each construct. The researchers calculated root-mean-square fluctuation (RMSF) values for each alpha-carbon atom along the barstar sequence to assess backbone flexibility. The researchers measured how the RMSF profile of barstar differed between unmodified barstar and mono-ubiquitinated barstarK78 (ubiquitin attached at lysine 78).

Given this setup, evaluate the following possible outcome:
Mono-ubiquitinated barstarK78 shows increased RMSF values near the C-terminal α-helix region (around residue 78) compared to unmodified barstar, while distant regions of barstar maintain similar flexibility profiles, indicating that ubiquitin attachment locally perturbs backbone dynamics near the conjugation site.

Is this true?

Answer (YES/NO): NO